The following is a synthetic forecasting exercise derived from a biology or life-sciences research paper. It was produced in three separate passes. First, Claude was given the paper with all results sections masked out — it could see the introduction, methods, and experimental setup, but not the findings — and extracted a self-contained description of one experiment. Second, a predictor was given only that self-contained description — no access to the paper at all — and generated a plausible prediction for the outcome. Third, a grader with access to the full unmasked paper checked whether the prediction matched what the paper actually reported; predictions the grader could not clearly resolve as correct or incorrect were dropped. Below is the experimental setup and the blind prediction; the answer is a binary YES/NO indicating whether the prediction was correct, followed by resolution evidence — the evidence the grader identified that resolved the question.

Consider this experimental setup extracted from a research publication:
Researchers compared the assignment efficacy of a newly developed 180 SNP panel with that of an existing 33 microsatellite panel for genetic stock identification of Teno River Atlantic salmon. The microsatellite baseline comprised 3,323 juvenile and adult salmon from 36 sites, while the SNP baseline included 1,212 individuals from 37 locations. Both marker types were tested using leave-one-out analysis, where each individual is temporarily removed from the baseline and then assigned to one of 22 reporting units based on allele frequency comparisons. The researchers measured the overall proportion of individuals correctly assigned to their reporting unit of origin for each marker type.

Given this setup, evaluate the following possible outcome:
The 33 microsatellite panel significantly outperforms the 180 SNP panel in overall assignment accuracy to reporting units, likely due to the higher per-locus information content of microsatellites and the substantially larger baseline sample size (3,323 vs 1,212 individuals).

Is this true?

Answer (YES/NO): NO